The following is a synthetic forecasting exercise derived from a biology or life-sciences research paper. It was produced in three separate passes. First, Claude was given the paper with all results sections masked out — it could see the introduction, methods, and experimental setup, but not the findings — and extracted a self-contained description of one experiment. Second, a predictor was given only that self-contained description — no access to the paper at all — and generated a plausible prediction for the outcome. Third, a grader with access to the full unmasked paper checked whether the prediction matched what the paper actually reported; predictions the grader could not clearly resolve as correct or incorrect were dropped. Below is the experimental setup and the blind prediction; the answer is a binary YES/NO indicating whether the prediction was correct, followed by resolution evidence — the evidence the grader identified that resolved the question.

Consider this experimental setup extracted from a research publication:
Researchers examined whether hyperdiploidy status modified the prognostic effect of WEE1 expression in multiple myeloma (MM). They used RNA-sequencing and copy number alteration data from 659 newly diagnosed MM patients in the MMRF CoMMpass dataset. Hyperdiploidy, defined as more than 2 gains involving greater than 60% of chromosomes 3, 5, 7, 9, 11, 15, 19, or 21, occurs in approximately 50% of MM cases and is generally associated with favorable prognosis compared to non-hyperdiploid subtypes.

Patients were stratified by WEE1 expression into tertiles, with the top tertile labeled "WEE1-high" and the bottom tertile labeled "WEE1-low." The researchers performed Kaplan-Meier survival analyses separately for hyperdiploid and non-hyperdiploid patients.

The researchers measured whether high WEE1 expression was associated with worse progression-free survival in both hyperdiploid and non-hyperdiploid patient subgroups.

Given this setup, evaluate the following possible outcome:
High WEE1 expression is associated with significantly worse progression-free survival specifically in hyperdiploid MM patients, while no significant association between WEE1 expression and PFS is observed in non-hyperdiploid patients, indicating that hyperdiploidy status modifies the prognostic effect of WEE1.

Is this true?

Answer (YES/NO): NO